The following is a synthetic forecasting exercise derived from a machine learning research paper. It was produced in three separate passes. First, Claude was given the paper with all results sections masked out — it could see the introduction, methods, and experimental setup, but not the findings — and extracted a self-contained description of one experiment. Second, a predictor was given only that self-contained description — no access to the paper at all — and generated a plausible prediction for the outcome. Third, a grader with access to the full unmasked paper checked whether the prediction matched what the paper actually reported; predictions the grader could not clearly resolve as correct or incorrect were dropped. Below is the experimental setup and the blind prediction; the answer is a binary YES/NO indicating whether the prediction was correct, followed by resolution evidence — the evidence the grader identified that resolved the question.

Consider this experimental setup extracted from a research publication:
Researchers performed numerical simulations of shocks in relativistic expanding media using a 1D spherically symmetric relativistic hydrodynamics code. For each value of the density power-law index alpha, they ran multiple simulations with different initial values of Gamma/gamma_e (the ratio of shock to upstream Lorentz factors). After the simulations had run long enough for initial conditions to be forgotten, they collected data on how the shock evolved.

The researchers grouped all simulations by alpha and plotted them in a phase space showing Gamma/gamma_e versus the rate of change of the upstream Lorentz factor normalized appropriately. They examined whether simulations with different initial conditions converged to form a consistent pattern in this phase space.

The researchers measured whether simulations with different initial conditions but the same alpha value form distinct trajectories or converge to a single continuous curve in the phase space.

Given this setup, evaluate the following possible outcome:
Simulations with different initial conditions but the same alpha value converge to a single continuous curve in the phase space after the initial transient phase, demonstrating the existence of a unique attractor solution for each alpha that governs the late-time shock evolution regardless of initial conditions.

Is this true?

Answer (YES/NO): YES